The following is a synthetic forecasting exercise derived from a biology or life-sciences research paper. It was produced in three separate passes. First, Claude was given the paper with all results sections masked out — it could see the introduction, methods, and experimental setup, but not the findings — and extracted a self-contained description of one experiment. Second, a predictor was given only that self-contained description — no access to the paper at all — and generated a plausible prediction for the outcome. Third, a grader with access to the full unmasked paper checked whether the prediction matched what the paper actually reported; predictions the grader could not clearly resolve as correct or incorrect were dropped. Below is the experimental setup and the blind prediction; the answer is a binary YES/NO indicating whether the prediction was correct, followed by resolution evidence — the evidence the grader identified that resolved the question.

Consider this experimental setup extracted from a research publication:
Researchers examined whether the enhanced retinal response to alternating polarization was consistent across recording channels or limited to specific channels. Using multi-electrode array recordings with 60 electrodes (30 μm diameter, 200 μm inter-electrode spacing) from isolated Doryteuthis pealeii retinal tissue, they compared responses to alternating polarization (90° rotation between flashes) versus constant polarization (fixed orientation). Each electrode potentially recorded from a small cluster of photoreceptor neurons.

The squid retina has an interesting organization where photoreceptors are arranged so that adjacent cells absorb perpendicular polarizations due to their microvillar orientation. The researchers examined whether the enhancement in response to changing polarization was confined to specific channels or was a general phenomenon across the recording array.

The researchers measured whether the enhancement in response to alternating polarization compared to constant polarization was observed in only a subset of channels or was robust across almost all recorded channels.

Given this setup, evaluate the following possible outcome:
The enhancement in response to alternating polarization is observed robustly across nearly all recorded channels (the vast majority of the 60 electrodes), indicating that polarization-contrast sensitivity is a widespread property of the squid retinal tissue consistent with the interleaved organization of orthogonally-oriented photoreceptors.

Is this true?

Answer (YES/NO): YES